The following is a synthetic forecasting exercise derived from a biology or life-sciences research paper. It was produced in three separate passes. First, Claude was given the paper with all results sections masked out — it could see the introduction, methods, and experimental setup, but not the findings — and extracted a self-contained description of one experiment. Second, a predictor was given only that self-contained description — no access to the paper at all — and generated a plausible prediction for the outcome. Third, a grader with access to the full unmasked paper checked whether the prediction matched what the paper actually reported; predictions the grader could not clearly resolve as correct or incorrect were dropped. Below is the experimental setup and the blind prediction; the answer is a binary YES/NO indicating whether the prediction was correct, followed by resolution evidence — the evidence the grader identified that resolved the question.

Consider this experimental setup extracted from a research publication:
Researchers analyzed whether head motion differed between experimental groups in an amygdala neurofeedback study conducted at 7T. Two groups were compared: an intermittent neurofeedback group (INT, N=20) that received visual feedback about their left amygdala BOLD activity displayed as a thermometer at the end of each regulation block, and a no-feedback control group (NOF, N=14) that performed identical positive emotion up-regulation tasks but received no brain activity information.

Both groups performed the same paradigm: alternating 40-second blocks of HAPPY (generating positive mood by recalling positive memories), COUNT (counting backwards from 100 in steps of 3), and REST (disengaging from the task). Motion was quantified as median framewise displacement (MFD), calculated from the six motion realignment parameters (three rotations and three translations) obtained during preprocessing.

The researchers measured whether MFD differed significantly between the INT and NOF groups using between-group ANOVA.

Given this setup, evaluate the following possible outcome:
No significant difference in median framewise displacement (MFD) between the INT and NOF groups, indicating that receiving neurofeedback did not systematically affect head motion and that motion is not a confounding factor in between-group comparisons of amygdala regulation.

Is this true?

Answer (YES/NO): NO